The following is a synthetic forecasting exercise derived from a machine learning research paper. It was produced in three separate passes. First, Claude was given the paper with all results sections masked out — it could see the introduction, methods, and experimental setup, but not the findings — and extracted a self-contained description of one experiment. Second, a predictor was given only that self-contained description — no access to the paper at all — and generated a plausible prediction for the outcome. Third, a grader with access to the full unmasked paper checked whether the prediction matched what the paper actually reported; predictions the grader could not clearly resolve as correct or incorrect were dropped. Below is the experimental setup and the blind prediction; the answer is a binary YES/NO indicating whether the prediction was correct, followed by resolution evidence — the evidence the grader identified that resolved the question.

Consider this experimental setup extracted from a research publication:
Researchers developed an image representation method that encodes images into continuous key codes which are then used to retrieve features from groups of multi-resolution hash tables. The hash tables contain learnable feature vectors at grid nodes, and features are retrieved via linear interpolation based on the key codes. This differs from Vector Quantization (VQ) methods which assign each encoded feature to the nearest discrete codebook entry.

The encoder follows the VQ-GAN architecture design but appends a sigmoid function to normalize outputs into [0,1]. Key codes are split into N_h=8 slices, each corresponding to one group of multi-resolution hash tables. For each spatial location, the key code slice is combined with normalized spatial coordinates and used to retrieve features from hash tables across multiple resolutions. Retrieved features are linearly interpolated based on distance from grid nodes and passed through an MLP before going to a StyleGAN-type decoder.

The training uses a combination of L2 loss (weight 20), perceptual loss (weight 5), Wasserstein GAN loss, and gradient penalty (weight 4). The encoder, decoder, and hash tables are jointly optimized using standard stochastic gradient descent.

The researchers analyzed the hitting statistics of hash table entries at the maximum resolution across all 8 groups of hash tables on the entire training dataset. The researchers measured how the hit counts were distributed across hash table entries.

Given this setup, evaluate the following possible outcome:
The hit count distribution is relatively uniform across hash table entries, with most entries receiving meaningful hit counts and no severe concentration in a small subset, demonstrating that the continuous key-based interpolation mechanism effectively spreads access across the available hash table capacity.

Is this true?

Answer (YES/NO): YES